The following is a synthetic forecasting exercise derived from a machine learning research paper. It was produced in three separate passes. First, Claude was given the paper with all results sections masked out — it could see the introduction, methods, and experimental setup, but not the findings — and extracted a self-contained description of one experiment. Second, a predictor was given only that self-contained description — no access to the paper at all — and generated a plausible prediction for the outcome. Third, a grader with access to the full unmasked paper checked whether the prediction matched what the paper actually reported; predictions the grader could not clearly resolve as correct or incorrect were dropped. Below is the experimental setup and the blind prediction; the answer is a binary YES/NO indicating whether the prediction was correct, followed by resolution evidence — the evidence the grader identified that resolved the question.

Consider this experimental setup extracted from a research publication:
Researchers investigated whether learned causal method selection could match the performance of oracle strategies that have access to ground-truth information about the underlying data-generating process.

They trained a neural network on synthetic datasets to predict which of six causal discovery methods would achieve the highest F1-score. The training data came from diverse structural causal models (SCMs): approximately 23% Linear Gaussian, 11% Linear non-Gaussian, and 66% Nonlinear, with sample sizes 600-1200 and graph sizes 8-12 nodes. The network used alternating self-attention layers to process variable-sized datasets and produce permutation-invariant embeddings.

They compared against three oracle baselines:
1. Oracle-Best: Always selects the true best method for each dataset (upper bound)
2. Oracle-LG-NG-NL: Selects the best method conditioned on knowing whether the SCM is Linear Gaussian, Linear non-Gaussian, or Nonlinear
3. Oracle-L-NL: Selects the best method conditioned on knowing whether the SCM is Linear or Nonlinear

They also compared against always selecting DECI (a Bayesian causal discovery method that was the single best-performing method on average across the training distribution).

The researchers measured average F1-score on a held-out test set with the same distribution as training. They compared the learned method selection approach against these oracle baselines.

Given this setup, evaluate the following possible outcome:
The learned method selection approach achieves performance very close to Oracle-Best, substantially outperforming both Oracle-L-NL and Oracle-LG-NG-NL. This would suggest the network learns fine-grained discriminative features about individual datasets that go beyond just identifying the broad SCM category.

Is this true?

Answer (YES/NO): NO